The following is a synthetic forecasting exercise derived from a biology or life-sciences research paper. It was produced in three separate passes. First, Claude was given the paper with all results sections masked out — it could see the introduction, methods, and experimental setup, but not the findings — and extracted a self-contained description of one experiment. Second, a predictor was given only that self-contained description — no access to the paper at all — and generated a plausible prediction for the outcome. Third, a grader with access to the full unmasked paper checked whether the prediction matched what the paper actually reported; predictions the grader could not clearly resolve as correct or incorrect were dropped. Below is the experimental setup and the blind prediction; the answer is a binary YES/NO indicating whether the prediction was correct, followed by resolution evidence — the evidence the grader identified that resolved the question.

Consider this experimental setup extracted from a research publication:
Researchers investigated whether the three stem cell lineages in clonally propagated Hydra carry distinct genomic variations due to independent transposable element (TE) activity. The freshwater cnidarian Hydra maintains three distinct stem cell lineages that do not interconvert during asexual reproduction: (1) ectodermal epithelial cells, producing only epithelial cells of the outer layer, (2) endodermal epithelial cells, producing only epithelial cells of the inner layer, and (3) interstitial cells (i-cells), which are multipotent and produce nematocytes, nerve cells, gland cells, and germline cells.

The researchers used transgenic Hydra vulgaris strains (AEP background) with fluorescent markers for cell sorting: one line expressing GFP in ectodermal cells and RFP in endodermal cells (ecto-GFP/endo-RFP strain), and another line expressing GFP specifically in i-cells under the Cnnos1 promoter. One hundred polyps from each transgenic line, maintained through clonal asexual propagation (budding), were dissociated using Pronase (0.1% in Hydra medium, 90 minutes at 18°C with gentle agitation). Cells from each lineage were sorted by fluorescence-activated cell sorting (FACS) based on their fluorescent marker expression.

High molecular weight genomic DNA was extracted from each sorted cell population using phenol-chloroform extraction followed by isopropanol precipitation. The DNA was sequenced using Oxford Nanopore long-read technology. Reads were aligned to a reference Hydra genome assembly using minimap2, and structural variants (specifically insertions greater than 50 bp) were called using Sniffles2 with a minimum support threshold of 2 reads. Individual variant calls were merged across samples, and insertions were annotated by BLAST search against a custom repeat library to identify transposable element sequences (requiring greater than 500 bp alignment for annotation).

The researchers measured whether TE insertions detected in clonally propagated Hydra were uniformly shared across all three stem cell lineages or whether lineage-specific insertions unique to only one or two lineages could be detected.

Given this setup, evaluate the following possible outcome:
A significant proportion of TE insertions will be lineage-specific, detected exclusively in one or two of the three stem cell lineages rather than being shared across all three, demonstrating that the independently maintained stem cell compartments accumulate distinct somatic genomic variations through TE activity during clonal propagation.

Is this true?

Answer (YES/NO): NO